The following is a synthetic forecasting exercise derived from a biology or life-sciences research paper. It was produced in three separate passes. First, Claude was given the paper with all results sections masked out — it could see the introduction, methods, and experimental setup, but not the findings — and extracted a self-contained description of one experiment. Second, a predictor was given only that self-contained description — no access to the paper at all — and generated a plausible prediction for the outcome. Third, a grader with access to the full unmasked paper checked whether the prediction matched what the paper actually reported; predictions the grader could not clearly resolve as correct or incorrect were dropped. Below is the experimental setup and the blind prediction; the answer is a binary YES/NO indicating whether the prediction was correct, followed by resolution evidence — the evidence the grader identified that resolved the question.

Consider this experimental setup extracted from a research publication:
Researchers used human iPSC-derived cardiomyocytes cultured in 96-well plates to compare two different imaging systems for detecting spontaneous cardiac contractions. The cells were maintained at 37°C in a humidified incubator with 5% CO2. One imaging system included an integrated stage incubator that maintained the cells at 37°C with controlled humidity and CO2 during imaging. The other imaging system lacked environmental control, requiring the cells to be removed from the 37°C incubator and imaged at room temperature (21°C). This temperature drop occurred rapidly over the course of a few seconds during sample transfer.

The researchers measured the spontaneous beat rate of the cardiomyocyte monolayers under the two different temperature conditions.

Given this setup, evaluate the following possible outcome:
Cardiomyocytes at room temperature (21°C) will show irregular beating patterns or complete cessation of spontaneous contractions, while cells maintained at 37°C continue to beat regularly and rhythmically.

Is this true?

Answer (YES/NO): NO